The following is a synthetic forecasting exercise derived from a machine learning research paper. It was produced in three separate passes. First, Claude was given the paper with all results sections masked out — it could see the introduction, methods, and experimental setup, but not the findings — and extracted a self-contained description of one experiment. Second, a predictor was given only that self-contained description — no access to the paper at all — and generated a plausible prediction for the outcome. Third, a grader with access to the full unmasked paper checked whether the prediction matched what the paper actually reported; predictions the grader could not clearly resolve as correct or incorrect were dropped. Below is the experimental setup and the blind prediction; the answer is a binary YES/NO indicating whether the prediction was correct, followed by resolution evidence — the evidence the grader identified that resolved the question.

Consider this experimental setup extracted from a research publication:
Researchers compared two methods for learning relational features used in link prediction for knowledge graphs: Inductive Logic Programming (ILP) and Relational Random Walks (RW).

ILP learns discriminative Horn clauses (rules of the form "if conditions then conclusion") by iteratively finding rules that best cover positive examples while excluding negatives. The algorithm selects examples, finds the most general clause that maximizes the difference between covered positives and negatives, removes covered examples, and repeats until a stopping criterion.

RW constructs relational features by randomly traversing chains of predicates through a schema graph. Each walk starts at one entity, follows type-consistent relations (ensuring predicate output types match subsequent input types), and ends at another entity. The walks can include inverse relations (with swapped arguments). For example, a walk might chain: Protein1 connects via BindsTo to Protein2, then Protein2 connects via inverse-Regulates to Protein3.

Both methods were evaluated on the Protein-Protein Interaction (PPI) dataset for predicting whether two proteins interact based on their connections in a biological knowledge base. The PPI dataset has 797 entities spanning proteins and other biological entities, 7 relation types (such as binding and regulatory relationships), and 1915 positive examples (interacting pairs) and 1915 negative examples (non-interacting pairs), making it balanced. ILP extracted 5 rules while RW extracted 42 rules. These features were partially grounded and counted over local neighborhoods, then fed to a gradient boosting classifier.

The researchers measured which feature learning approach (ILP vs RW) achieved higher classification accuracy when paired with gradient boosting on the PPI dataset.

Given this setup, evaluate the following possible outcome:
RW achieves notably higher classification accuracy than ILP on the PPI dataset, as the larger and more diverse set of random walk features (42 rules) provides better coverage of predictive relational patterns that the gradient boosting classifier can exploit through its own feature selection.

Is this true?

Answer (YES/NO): YES